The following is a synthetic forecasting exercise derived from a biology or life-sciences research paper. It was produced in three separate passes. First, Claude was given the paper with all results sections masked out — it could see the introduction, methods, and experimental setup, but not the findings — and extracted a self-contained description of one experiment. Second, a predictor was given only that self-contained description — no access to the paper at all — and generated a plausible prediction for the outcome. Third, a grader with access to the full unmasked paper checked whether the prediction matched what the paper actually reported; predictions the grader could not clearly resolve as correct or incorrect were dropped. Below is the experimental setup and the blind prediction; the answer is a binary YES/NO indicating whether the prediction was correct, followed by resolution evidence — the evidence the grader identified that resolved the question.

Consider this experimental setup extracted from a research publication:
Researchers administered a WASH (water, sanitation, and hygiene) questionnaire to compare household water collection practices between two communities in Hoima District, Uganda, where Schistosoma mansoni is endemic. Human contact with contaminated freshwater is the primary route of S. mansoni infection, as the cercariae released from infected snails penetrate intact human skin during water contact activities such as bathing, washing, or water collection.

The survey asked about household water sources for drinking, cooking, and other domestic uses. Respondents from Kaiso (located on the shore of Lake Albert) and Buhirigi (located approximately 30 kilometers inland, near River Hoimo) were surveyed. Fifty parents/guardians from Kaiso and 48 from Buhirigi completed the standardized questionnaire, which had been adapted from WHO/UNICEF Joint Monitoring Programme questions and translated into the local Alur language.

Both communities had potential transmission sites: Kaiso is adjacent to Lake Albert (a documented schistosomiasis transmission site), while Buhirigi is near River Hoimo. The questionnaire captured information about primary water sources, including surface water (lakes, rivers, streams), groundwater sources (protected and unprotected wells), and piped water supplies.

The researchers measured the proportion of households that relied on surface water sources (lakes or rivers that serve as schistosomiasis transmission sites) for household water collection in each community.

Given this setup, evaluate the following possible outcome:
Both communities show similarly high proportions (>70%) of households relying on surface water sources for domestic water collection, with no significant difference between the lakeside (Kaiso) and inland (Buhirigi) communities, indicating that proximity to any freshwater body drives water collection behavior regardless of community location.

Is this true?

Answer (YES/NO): NO